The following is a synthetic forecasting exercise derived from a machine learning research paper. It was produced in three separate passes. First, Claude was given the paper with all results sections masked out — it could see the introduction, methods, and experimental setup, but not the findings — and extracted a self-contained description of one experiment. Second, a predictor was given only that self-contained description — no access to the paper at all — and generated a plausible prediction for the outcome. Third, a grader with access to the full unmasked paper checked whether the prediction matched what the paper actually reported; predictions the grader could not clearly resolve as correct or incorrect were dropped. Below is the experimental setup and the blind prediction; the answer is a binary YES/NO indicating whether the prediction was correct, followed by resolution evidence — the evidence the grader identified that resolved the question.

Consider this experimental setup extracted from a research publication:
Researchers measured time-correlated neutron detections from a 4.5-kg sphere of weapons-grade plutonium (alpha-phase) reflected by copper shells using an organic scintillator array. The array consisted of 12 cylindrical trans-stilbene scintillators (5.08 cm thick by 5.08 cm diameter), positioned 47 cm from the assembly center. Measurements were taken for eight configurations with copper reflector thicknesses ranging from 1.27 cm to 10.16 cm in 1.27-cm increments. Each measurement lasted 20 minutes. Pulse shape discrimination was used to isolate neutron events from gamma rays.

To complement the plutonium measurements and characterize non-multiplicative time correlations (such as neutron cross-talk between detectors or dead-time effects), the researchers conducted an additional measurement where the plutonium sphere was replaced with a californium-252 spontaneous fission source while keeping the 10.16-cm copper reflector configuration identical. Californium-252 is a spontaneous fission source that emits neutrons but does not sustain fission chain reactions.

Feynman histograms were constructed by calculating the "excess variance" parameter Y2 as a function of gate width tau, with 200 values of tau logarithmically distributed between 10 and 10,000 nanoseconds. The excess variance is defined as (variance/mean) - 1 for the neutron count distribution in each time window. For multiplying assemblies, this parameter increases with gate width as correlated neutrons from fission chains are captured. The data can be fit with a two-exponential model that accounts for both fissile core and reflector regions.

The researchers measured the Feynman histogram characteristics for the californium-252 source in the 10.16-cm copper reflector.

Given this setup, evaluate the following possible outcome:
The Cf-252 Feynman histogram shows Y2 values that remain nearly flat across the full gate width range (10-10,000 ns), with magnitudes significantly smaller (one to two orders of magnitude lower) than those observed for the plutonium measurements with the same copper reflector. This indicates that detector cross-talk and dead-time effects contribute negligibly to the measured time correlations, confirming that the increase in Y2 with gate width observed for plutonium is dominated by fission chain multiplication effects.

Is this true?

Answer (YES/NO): NO